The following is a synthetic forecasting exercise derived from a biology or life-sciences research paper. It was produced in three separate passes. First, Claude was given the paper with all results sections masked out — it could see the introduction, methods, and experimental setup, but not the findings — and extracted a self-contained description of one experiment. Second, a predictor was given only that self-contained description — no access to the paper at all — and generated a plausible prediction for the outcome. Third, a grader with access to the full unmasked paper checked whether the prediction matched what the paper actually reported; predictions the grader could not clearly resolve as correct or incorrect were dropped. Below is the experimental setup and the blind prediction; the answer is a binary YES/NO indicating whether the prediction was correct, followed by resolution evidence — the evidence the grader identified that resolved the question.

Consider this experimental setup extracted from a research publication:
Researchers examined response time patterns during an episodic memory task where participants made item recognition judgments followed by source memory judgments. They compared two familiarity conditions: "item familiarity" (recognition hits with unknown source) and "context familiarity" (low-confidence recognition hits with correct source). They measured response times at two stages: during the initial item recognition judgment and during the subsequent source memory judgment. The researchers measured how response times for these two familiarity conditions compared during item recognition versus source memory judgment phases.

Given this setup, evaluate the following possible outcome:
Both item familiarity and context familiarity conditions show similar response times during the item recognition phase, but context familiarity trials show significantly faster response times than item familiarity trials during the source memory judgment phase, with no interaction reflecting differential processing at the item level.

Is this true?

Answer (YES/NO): NO